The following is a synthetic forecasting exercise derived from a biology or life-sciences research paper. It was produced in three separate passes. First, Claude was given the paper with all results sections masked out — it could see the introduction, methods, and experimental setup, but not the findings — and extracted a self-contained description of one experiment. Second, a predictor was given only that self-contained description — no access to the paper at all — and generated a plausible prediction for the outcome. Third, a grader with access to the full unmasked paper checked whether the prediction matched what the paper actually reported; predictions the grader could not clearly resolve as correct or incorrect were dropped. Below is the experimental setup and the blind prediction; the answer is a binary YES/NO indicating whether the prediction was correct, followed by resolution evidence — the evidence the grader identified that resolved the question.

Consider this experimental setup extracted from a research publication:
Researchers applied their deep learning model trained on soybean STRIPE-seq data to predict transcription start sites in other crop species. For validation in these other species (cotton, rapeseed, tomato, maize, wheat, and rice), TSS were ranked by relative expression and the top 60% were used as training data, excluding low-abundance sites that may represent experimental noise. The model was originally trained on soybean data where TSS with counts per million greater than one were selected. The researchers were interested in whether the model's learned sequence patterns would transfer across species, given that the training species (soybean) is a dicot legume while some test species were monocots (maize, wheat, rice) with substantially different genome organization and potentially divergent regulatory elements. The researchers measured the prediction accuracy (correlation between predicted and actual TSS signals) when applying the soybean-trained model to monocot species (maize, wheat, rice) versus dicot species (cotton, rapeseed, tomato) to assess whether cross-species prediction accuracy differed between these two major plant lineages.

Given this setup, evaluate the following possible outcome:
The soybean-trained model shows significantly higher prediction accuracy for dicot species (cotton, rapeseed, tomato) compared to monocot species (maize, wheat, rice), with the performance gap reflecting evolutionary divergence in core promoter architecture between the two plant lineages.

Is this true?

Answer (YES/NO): NO